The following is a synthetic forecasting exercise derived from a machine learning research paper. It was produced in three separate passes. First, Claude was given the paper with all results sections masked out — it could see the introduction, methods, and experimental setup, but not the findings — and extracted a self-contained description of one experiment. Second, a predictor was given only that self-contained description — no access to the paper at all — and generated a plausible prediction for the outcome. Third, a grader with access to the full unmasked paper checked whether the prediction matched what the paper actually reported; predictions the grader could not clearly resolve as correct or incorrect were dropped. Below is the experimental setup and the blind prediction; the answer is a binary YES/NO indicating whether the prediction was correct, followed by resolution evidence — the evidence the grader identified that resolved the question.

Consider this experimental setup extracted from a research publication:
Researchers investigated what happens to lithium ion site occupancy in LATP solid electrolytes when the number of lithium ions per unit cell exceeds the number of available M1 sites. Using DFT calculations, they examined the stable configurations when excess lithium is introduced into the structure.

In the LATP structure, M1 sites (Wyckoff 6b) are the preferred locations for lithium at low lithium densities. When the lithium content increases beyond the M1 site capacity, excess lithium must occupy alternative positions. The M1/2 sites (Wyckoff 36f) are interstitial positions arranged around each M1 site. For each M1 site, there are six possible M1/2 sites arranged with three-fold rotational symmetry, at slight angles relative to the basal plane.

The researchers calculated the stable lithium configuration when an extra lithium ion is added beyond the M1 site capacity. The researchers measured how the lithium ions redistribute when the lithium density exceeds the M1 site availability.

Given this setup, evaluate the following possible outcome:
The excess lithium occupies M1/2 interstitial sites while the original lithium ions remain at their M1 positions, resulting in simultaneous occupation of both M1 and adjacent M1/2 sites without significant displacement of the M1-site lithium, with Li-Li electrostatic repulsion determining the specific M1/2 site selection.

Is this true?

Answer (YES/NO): NO